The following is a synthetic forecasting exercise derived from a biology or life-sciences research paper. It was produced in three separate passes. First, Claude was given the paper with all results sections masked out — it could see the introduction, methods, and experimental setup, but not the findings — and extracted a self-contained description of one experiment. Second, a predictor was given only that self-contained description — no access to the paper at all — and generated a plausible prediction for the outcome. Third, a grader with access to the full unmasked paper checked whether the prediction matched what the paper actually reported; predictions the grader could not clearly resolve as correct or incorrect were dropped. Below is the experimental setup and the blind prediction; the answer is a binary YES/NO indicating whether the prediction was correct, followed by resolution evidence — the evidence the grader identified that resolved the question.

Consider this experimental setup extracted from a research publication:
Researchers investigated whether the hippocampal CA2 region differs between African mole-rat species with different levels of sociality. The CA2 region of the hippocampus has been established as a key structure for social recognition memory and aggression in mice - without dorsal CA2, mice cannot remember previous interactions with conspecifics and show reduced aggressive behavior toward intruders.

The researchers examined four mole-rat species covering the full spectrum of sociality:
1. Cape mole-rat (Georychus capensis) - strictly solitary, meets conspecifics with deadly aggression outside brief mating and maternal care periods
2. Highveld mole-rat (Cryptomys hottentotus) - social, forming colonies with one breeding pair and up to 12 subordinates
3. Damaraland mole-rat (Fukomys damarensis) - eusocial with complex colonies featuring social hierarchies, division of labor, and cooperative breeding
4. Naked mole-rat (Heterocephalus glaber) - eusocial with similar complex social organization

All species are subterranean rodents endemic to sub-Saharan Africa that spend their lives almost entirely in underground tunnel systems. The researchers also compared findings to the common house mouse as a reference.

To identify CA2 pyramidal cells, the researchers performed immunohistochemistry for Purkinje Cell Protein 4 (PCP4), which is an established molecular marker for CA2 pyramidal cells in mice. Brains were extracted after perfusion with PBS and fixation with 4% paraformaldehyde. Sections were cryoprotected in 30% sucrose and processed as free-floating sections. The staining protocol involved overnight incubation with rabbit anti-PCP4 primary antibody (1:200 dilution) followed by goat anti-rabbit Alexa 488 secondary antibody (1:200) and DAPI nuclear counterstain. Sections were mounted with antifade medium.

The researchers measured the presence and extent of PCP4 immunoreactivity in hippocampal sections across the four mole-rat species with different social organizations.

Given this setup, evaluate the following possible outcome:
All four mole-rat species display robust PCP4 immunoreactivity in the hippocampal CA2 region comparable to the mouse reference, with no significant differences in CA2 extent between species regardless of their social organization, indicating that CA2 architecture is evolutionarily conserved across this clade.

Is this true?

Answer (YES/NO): YES